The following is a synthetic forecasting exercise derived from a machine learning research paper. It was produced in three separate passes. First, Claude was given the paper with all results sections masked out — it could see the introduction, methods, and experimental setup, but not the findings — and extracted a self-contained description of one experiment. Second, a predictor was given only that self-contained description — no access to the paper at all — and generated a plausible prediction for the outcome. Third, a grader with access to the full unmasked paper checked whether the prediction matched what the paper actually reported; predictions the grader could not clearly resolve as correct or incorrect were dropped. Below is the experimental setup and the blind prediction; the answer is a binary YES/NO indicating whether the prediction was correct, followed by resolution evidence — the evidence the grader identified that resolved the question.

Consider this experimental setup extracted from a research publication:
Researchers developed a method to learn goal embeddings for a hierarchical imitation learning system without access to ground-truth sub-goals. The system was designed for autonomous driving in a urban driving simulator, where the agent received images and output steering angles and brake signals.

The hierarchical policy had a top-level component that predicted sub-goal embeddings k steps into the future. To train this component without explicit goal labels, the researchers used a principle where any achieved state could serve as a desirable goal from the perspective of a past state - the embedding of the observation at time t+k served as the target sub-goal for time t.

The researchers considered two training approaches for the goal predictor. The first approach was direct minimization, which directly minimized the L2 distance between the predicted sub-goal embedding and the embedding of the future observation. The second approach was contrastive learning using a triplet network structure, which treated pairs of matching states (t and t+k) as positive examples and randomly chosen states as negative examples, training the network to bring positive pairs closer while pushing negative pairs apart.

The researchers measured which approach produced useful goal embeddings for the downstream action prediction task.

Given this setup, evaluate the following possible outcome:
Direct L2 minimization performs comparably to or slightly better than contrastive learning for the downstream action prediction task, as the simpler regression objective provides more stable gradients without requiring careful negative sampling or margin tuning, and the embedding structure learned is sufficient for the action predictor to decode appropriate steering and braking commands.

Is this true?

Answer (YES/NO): NO